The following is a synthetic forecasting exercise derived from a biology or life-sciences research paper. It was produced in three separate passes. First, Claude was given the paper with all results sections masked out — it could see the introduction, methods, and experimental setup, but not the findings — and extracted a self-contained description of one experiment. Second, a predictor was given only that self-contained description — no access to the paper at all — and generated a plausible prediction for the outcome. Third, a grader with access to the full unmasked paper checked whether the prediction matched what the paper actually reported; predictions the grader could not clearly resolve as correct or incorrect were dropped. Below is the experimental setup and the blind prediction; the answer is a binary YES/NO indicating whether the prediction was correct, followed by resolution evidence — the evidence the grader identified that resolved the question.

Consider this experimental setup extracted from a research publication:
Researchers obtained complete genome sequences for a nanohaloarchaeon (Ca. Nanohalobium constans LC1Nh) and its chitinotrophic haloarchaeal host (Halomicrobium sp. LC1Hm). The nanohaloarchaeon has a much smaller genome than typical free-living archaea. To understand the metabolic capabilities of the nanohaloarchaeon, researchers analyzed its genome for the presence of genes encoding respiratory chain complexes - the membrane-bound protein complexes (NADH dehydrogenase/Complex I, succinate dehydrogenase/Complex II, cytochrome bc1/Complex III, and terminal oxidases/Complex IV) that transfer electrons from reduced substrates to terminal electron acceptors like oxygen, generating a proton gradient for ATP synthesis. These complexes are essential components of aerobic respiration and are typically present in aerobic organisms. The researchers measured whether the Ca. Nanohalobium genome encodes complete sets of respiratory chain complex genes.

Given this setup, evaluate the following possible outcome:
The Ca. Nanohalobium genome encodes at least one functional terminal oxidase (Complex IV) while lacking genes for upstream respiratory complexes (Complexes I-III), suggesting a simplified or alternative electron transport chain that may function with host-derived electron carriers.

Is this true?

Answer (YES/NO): NO